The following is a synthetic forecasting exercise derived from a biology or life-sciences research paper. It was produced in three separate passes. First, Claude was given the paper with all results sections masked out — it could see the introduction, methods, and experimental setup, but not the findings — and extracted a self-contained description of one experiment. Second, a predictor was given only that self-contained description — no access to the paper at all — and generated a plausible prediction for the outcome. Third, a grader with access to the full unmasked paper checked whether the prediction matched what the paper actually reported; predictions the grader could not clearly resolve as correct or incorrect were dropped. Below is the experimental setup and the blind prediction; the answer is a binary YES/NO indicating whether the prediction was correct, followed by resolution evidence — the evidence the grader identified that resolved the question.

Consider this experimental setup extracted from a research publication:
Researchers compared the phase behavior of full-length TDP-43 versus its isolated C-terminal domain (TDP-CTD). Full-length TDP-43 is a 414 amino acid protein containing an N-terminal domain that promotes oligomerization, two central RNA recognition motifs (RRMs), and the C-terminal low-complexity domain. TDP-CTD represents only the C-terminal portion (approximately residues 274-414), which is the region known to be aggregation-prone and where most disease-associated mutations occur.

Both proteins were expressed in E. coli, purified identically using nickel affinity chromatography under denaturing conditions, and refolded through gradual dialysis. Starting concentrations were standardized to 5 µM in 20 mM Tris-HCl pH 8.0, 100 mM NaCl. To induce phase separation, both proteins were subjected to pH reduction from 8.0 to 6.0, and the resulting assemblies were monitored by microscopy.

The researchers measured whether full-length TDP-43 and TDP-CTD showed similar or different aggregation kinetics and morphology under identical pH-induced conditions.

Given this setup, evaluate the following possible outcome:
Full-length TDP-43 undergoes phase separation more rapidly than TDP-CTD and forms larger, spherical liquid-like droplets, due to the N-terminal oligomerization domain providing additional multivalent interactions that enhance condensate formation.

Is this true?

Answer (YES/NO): NO